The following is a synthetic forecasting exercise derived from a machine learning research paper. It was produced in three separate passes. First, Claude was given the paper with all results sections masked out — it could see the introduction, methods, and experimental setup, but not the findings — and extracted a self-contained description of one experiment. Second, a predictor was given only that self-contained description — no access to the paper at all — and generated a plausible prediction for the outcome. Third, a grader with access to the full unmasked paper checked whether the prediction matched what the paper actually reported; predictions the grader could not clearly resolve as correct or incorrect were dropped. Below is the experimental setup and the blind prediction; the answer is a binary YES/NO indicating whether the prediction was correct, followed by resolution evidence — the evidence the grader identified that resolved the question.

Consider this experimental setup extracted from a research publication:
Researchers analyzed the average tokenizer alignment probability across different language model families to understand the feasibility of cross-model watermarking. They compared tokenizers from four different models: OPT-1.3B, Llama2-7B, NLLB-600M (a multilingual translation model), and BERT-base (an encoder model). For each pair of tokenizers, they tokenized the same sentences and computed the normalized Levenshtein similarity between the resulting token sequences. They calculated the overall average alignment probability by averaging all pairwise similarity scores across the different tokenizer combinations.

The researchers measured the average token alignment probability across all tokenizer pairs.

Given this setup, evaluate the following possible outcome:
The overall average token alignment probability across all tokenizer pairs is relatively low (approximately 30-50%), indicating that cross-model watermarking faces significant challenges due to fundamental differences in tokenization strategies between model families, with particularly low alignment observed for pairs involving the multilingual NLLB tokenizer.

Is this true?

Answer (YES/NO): NO